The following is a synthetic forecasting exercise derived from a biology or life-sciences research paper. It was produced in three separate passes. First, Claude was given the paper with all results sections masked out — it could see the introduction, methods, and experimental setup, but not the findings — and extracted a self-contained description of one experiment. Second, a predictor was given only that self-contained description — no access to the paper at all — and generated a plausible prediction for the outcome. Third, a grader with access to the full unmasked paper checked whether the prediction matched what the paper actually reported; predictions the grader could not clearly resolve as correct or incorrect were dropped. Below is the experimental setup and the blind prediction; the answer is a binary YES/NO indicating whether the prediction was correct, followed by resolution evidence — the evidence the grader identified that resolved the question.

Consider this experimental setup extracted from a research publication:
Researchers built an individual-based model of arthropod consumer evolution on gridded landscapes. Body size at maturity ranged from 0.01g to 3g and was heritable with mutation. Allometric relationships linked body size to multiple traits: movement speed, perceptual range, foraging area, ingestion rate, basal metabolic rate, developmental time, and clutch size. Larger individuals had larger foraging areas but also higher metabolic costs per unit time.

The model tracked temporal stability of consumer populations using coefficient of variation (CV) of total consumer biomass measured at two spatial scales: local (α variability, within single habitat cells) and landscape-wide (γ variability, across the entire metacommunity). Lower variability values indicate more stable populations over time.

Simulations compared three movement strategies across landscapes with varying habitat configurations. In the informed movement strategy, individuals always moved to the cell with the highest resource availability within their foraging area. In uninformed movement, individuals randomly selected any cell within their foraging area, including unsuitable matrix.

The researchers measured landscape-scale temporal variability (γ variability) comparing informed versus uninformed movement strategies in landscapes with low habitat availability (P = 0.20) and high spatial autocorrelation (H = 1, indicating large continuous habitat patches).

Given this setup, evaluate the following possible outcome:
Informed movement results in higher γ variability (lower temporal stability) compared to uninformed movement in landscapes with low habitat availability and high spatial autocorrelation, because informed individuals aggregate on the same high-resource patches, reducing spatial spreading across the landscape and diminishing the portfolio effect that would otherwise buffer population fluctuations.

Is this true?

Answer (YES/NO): NO